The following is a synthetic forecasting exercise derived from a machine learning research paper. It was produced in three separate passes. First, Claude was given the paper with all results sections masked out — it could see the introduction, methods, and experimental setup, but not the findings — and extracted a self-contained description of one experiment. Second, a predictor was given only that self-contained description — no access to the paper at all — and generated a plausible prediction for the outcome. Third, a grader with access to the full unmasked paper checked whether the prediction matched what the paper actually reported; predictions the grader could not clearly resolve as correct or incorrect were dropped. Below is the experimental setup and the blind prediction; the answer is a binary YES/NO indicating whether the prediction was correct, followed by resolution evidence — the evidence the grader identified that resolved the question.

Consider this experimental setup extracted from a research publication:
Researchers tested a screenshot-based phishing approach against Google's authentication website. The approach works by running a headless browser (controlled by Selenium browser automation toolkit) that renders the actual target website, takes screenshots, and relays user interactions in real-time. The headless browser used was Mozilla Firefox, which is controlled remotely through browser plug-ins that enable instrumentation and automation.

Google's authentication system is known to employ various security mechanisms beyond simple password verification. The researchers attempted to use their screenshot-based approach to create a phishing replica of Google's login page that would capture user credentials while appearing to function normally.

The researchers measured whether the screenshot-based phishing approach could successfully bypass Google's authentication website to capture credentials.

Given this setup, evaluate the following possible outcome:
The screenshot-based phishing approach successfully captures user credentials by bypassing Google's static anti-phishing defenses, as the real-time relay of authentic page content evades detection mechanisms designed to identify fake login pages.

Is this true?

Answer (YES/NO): NO